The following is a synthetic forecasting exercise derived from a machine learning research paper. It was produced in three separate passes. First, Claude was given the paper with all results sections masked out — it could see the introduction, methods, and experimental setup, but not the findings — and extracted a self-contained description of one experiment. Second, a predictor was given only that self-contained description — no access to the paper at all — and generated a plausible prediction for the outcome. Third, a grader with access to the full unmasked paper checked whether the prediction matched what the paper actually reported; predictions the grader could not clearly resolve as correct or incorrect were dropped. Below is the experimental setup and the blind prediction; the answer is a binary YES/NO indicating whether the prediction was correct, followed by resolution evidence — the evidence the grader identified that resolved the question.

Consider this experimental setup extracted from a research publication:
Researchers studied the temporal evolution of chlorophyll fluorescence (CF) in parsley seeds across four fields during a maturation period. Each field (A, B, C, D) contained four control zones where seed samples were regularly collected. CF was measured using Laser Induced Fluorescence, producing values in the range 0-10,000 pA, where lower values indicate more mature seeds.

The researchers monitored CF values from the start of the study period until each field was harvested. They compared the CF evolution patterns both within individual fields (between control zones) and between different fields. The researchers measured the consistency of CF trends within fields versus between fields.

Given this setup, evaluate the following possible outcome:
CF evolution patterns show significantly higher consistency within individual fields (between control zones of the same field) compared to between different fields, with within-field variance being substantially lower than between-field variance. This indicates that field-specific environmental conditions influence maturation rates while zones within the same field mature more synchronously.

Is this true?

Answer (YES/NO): YES